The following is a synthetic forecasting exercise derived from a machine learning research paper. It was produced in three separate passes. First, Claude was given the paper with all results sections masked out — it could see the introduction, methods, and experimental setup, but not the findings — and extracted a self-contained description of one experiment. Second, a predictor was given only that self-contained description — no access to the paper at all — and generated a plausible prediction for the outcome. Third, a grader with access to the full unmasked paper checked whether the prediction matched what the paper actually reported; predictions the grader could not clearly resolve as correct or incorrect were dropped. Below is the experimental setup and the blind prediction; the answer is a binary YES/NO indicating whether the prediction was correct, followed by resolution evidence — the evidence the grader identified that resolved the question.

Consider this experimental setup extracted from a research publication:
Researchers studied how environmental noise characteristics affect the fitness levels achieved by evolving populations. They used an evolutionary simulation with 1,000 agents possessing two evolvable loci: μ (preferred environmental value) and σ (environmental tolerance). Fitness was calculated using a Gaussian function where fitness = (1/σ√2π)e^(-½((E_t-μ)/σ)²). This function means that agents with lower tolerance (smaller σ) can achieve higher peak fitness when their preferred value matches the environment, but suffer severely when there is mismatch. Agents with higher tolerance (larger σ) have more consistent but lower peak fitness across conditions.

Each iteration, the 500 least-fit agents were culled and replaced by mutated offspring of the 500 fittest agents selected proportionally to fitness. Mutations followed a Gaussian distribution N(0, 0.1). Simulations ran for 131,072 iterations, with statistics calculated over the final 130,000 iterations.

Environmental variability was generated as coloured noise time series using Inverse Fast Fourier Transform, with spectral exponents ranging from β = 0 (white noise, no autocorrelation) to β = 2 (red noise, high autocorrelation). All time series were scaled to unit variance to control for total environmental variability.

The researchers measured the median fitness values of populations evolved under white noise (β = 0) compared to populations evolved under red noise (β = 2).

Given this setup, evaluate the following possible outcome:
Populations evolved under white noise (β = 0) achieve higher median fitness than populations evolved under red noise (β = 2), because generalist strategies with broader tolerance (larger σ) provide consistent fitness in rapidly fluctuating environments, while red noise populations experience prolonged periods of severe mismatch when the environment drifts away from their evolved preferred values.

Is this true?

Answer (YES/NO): NO